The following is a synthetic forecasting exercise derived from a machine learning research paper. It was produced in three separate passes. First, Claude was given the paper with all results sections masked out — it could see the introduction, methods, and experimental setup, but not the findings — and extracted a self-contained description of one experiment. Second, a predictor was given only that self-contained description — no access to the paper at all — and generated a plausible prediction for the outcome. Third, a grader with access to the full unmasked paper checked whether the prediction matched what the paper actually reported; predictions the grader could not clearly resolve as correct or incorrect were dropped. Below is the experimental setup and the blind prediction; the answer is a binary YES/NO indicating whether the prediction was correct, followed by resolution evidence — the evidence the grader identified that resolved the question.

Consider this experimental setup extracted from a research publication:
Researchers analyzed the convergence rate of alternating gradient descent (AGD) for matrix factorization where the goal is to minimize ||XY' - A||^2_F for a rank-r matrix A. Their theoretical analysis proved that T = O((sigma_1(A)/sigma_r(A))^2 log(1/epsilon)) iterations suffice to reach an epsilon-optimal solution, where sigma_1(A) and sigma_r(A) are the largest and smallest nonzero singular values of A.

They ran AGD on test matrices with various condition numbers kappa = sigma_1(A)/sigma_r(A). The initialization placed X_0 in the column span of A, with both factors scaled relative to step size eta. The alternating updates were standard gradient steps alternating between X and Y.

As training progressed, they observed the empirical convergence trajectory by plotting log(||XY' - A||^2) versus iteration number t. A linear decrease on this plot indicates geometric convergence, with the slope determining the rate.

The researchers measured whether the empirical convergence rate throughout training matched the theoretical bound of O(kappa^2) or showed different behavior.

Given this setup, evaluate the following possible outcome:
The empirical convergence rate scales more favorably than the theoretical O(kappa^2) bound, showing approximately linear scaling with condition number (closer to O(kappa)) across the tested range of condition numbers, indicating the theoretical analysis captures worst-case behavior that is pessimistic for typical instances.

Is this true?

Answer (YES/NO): NO